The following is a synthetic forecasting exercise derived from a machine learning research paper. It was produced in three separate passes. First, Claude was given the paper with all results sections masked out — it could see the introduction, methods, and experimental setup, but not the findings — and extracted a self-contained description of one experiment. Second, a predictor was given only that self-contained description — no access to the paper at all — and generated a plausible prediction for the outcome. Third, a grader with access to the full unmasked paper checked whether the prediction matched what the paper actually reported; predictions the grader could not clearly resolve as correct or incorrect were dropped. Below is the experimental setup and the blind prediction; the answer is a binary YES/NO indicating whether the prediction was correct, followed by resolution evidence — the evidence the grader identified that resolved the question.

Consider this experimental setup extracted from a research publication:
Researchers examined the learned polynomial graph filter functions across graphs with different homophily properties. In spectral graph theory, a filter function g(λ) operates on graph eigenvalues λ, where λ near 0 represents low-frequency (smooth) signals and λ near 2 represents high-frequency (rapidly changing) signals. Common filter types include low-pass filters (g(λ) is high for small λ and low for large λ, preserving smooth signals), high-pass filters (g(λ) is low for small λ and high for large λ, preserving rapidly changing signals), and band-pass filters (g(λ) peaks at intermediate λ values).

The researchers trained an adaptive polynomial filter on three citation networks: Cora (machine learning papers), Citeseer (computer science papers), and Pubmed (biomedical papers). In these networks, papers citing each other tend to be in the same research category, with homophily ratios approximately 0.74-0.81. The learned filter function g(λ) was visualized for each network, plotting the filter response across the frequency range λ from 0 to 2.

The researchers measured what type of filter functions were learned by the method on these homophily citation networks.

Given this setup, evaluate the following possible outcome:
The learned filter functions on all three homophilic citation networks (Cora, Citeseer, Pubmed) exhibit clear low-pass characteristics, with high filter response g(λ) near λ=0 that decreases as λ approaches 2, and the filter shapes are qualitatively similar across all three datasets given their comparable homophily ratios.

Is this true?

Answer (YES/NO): YES